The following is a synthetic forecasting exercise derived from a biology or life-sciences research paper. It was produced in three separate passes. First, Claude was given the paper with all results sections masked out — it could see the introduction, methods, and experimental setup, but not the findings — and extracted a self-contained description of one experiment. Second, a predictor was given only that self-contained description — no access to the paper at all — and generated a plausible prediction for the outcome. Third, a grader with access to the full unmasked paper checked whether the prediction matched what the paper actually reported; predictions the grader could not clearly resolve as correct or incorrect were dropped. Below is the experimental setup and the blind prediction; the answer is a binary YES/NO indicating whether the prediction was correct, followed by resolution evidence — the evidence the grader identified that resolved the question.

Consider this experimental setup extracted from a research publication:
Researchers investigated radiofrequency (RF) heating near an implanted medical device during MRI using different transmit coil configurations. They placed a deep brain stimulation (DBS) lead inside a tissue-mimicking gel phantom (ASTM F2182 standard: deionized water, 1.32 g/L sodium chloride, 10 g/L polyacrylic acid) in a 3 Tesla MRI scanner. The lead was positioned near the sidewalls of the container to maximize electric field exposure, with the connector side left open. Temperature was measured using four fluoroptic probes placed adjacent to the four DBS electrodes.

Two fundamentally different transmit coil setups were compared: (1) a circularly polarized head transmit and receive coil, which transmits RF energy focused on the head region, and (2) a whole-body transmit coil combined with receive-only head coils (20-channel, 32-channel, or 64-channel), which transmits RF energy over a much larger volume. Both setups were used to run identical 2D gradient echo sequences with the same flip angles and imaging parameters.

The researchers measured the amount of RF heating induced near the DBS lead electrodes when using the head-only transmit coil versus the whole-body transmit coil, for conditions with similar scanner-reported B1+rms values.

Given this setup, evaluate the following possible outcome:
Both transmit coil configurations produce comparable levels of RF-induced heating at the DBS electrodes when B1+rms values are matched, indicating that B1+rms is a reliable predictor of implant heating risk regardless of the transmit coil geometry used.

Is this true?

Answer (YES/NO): NO